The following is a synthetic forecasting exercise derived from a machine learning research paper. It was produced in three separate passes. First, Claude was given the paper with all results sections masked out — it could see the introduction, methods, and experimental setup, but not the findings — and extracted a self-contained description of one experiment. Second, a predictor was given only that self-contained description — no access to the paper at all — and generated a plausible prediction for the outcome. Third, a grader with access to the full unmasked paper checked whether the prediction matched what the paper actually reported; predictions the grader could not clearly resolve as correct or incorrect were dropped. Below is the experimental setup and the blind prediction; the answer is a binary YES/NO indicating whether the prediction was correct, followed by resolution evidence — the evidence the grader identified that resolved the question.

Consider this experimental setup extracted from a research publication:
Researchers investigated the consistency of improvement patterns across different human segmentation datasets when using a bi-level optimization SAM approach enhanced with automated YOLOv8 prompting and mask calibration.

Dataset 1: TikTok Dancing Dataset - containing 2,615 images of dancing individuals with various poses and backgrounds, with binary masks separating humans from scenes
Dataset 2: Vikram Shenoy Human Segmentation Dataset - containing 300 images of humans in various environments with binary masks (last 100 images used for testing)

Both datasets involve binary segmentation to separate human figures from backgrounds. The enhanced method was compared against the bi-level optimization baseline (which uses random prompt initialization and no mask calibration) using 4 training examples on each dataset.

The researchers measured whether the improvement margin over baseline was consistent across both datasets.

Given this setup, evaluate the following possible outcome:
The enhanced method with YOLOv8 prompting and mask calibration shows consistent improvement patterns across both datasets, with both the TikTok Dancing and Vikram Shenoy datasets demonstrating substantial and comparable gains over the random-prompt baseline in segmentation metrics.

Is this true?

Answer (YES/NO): NO